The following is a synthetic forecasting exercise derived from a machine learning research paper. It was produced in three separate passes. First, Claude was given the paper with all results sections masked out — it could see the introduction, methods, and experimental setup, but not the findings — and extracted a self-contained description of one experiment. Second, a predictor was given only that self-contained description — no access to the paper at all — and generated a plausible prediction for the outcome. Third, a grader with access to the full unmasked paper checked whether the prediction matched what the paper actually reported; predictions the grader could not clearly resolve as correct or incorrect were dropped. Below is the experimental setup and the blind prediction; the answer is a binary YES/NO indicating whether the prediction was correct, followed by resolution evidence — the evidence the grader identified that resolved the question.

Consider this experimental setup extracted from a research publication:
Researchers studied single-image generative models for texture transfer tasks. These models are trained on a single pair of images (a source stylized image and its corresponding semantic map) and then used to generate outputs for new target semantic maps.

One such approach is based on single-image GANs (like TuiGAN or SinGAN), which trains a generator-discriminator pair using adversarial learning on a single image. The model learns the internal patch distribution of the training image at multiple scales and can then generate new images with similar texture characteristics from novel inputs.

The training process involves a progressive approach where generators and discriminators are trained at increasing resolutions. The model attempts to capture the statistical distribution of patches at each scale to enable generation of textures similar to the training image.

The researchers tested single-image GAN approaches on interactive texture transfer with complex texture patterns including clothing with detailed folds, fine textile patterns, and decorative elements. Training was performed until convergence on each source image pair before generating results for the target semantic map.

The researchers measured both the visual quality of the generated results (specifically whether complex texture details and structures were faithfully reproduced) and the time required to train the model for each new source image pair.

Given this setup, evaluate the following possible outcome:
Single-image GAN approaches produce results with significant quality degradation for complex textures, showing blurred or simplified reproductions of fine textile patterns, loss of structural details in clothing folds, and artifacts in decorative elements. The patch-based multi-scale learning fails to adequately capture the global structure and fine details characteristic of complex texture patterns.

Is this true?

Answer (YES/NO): YES